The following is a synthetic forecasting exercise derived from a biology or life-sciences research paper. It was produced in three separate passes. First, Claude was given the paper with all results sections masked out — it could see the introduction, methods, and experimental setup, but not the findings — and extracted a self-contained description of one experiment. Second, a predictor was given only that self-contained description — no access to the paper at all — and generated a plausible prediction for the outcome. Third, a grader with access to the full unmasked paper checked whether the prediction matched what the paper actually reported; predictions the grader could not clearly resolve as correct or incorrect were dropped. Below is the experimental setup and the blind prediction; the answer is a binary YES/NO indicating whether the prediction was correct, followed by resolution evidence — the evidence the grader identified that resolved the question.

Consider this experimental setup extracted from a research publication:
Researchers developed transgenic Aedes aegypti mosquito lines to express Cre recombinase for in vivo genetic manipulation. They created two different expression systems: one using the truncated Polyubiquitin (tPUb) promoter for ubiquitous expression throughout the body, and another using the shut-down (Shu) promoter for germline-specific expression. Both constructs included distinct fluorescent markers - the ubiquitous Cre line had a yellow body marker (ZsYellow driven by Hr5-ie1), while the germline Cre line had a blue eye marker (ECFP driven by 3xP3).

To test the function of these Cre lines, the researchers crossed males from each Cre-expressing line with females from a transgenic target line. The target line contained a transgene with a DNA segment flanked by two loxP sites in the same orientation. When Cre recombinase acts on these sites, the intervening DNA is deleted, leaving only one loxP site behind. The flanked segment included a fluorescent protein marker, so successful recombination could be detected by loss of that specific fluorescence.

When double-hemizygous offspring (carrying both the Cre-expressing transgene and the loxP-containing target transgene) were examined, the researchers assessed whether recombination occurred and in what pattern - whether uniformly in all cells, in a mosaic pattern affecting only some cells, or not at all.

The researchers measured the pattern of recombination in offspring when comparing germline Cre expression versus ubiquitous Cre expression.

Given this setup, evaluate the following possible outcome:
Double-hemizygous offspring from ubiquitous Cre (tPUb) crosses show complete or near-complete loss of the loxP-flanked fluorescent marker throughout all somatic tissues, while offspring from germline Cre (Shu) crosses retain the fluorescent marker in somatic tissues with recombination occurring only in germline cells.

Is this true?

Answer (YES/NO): NO